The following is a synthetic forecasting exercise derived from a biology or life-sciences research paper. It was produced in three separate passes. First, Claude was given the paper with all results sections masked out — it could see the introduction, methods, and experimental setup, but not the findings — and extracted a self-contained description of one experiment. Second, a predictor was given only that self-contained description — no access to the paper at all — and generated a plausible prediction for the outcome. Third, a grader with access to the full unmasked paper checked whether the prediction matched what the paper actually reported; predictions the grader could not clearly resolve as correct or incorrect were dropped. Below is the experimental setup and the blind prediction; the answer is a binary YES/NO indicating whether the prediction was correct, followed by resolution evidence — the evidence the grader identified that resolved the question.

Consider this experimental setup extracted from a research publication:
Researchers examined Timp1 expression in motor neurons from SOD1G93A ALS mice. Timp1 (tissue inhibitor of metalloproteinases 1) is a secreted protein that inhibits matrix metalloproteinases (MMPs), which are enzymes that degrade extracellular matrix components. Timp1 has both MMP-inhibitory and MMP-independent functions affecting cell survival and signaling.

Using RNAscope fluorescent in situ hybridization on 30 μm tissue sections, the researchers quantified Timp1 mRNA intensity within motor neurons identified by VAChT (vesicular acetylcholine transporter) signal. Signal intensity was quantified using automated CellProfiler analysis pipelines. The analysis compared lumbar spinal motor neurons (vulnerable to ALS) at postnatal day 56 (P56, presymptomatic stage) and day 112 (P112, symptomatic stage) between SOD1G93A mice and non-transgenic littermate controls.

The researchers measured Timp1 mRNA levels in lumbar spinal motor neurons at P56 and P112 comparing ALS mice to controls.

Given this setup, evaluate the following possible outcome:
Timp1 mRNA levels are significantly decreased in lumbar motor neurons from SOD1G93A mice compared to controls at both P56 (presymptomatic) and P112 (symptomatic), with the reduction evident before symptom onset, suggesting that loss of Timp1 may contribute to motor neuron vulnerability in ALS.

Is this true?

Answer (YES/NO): NO